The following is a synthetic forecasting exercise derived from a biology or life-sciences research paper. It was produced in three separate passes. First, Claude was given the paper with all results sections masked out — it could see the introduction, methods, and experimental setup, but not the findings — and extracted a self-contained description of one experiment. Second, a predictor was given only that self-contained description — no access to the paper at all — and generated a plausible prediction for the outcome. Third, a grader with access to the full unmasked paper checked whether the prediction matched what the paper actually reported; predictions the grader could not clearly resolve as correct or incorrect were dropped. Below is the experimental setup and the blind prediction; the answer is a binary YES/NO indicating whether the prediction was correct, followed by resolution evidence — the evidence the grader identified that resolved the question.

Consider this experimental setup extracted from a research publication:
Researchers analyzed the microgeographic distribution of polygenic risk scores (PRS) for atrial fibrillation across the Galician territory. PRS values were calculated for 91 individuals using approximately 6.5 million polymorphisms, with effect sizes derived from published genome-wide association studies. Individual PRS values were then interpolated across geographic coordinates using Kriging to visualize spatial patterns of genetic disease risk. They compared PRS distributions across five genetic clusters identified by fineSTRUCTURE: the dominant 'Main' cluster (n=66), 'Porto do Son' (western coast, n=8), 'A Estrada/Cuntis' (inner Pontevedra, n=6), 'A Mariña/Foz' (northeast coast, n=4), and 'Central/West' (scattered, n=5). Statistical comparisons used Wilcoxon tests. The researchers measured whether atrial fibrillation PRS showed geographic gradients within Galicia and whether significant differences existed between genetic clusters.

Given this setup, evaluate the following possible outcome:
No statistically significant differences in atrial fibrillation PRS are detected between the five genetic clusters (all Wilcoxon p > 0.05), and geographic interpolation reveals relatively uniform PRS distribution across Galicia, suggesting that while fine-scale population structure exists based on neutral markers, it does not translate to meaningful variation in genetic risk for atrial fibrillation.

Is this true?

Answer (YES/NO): NO